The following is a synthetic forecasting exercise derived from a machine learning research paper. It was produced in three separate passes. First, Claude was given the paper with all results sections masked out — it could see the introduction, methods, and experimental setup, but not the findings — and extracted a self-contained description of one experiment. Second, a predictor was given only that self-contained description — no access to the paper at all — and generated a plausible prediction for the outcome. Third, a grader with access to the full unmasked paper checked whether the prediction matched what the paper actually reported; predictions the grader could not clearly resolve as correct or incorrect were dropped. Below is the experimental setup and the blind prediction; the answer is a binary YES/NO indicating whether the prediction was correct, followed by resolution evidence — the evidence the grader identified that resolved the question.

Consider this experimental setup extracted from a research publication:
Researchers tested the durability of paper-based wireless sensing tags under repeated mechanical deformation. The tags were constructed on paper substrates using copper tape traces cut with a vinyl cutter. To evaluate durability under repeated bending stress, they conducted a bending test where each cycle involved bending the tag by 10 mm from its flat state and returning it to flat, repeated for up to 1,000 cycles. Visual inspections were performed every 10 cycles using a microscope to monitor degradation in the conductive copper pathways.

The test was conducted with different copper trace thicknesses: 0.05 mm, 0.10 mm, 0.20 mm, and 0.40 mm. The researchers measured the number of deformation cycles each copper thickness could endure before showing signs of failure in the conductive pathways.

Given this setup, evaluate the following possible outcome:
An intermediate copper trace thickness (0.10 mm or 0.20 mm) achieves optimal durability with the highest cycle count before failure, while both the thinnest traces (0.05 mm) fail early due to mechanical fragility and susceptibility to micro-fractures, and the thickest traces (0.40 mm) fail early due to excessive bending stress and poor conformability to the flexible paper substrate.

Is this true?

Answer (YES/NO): NO